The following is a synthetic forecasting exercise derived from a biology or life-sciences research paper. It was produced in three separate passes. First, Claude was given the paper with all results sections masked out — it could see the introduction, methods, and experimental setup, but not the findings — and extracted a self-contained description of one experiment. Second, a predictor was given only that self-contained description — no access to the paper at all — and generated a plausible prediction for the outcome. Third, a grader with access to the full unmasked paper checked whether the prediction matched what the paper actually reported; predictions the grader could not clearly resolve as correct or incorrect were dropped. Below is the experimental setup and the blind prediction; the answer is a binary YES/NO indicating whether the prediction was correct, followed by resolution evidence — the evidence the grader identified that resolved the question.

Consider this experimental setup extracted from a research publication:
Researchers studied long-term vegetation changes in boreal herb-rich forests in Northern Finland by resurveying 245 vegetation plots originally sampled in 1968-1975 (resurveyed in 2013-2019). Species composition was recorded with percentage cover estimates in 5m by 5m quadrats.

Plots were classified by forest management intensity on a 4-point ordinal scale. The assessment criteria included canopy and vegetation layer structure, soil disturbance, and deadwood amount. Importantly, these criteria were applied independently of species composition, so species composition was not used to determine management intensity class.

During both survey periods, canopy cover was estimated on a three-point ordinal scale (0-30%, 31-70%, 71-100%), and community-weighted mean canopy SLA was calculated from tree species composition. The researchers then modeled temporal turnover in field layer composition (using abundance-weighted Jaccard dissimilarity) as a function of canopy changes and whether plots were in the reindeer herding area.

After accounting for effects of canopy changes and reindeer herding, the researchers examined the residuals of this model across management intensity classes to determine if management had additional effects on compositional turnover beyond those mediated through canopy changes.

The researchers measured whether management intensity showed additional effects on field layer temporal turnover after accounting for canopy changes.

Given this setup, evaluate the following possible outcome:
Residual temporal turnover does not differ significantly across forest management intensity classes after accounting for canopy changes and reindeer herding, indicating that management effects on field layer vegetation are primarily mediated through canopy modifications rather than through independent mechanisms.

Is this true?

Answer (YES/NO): NO